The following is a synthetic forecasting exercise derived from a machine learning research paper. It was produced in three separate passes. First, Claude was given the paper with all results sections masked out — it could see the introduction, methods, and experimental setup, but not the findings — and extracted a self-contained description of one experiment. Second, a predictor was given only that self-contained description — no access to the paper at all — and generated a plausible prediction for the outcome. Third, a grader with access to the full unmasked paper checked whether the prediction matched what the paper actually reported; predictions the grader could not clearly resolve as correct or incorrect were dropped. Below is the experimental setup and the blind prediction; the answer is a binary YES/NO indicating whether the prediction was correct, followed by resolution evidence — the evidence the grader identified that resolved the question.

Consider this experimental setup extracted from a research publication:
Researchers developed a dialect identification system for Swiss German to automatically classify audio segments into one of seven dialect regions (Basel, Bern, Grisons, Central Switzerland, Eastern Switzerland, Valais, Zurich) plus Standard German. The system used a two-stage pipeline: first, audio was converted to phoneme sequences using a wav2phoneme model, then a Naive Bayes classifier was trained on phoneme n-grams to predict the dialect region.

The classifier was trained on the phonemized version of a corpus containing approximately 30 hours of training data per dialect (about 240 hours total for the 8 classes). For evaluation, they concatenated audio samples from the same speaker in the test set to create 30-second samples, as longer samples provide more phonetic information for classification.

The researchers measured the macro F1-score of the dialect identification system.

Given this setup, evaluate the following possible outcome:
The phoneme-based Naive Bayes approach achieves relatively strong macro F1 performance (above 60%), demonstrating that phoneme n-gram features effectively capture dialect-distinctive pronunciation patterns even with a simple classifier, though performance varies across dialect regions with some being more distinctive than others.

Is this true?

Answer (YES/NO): YES